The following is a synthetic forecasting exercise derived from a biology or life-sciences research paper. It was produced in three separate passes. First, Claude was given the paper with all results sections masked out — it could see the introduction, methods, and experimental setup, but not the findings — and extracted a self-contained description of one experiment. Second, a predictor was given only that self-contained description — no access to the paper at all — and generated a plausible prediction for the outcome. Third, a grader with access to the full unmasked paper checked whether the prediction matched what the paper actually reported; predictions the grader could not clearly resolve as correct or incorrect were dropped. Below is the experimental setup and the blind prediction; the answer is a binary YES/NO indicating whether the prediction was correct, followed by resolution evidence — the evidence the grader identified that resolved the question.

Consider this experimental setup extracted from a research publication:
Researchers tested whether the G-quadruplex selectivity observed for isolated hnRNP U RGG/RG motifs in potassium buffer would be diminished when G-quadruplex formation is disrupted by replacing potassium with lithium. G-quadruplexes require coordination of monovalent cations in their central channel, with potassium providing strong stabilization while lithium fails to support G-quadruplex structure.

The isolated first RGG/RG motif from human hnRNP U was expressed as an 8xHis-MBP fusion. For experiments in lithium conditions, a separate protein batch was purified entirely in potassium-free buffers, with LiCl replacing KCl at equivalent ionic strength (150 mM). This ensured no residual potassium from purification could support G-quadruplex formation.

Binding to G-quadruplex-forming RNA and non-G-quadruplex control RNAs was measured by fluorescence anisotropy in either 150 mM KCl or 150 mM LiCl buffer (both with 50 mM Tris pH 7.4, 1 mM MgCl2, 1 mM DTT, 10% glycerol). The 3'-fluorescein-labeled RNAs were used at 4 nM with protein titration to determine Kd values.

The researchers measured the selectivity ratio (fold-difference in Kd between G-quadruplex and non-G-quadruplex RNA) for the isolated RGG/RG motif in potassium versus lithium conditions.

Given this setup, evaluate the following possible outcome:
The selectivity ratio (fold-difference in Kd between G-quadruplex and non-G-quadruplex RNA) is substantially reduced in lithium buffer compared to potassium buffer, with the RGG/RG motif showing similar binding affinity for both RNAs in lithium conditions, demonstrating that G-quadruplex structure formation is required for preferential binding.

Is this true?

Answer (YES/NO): YES